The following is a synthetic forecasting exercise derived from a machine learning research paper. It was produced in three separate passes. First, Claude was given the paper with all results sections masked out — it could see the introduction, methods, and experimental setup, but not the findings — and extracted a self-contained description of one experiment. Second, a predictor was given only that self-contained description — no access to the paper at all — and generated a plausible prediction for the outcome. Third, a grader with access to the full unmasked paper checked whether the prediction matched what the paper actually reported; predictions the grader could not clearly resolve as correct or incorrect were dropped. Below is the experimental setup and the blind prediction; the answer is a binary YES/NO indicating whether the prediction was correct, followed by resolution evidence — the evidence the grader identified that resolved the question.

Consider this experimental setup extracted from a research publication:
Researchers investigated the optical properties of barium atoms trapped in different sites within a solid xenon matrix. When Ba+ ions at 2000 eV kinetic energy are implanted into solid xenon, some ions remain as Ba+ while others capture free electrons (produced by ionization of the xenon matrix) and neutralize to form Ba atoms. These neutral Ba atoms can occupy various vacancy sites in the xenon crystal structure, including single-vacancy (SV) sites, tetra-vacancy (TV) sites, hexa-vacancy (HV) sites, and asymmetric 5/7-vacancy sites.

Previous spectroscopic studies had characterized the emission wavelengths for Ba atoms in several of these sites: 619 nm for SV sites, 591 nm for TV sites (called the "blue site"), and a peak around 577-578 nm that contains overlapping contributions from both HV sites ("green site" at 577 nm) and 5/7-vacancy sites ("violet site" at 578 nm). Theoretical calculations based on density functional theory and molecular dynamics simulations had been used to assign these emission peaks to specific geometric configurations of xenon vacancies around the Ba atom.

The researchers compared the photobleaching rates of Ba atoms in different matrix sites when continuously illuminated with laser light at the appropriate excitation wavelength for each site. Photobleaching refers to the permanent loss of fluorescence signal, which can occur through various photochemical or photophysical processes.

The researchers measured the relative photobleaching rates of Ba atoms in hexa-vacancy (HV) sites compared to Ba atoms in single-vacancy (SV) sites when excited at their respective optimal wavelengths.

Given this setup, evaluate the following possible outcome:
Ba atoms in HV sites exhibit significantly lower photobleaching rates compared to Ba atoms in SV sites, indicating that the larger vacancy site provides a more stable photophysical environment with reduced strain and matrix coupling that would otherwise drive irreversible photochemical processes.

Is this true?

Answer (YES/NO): NO